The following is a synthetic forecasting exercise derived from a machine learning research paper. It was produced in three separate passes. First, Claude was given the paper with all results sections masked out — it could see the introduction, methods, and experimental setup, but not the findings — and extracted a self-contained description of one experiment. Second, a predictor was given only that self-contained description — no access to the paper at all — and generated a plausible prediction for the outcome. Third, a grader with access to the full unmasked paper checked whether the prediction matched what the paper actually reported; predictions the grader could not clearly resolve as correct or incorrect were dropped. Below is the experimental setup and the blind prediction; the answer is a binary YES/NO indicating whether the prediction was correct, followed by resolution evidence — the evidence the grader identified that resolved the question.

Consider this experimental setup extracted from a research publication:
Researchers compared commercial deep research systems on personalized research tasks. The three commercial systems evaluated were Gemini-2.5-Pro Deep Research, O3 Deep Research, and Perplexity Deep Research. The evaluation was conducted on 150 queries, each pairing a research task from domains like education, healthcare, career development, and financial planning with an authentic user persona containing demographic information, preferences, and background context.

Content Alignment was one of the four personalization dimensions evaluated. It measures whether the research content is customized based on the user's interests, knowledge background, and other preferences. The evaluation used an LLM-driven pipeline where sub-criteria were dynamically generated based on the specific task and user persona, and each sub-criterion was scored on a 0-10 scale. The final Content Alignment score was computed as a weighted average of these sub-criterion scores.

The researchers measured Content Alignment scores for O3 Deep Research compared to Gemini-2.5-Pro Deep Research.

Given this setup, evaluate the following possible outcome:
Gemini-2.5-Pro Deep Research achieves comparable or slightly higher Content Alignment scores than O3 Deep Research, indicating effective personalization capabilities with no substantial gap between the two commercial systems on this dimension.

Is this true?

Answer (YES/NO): NO